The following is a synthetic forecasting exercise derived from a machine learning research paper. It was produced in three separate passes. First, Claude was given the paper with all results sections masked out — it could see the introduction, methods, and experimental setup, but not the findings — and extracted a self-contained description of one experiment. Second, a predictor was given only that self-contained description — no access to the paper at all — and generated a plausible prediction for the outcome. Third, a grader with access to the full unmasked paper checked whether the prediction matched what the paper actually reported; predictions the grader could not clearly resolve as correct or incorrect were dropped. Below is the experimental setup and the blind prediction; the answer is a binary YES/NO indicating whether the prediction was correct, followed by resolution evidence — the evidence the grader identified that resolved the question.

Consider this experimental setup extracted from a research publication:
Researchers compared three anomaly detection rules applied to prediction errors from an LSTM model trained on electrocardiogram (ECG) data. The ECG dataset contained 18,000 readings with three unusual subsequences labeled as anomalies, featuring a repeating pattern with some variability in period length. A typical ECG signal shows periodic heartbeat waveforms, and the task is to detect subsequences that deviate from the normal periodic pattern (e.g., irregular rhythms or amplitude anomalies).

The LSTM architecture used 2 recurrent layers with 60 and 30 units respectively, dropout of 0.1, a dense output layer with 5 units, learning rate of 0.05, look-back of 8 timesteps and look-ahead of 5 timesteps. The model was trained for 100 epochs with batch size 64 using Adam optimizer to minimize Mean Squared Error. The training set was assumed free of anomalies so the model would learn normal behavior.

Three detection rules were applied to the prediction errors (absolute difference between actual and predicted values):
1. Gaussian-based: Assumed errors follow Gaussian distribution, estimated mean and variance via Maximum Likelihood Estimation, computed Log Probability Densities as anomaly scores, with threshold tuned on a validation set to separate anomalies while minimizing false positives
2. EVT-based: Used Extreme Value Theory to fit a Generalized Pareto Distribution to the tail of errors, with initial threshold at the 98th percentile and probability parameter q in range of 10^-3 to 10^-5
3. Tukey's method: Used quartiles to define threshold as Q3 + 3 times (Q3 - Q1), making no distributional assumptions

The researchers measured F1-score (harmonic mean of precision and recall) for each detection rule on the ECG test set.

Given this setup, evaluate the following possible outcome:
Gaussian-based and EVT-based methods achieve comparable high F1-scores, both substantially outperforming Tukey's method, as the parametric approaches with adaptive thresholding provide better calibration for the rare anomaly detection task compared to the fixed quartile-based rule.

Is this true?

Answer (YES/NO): NO